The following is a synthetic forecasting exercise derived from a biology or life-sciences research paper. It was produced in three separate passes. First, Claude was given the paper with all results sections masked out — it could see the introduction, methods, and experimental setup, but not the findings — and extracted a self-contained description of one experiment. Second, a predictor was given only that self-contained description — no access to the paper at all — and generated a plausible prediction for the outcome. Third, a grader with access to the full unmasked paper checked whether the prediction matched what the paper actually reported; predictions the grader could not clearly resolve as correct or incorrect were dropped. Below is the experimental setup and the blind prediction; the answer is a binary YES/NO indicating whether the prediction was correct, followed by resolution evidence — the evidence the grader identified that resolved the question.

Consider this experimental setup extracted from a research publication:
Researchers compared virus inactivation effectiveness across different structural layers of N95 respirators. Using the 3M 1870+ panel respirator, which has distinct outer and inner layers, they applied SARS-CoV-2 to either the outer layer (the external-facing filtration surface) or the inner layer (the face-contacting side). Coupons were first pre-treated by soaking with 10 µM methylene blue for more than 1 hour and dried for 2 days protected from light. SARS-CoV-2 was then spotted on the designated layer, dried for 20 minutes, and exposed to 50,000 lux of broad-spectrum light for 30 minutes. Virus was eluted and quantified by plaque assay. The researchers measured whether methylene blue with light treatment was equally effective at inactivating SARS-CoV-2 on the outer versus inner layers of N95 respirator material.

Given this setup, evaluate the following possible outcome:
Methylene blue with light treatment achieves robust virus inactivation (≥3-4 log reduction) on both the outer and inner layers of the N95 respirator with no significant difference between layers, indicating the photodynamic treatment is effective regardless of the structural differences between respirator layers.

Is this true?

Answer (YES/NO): YES